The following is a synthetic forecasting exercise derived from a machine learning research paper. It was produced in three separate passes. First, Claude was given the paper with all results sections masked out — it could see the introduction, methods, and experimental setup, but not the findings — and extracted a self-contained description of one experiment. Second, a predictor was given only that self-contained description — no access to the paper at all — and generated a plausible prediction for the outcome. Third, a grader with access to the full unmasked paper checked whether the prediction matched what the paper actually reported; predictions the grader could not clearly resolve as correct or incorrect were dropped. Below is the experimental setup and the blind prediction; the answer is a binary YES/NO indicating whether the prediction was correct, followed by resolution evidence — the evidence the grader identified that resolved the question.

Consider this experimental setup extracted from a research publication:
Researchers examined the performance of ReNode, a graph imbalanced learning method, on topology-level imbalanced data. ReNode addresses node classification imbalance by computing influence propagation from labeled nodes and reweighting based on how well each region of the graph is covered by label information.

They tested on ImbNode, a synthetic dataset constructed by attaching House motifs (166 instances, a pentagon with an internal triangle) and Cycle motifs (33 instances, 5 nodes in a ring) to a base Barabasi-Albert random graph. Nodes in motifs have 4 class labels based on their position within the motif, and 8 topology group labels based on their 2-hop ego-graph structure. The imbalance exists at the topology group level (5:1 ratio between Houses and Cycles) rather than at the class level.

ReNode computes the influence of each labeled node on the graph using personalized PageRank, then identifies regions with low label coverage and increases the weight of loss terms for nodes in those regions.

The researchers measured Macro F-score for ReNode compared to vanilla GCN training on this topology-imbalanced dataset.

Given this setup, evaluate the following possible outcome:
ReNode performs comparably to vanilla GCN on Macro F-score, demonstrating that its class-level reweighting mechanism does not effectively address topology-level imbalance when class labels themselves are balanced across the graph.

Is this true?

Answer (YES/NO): NO